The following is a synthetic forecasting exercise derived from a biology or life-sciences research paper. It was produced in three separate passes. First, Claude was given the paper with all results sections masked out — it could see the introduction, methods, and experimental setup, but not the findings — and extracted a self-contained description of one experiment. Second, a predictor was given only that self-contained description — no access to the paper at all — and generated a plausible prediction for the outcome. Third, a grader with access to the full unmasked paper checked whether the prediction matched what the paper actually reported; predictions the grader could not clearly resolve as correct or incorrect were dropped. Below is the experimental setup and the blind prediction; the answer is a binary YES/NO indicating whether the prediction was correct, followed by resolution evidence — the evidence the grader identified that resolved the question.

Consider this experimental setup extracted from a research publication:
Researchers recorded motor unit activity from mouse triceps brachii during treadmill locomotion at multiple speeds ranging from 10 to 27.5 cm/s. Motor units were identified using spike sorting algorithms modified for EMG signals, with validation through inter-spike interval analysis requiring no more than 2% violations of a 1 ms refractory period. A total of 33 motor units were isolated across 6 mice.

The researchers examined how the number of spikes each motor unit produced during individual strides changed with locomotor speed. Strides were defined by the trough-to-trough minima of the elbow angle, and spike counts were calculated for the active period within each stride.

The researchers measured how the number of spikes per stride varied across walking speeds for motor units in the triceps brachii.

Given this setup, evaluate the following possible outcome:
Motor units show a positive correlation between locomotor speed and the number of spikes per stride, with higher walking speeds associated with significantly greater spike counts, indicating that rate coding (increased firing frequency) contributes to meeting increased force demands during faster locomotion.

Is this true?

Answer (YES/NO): YES